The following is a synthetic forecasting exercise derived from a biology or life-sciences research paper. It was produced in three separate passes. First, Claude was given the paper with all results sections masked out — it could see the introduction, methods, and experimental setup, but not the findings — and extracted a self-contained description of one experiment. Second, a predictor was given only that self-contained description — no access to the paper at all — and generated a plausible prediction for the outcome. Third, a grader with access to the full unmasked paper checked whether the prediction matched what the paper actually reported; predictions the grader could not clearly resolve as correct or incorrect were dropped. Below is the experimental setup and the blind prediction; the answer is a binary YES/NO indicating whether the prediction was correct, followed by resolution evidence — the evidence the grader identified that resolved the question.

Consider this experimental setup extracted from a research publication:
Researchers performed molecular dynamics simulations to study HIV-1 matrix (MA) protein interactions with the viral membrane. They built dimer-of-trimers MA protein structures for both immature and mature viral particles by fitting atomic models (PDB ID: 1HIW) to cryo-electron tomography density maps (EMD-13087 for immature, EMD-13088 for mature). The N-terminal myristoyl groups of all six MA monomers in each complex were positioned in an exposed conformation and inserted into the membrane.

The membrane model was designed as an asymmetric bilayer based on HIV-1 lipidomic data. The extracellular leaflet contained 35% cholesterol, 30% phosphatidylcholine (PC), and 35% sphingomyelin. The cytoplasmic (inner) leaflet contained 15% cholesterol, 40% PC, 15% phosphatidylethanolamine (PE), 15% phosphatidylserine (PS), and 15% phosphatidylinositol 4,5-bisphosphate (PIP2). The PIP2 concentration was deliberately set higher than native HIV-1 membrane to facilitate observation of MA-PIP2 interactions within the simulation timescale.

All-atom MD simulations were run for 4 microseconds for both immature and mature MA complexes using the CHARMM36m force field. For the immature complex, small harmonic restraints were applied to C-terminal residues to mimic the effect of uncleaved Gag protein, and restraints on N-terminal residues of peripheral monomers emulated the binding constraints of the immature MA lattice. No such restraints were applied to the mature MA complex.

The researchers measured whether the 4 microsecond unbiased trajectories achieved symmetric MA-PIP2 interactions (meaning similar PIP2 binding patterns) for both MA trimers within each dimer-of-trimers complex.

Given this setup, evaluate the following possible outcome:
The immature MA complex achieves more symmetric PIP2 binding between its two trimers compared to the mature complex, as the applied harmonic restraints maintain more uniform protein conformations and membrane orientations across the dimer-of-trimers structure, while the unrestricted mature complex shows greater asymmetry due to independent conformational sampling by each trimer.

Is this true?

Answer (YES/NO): NO